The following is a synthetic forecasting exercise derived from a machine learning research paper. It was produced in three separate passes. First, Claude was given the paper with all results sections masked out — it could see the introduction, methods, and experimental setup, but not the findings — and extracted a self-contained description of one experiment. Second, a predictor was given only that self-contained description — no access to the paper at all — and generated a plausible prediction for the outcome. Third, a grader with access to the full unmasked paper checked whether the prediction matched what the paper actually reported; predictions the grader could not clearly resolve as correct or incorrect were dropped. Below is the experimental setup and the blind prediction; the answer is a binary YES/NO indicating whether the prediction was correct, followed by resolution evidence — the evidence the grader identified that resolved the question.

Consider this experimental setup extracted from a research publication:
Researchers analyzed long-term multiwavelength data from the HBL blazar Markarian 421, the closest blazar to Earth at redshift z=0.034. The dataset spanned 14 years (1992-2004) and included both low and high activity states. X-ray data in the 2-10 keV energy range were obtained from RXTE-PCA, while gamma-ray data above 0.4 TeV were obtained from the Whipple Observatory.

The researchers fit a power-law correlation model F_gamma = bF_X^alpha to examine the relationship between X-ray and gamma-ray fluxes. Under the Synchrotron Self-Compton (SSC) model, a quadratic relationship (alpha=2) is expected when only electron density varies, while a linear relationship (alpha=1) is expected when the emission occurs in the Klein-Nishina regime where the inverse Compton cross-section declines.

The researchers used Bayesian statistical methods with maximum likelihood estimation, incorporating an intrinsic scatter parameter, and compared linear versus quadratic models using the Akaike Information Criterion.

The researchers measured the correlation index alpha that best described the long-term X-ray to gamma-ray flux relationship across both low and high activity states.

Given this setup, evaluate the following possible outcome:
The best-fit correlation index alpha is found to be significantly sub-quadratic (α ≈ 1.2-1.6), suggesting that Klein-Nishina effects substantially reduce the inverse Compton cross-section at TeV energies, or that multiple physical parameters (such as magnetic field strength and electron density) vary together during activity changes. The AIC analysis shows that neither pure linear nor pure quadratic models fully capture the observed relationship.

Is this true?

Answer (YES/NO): NO